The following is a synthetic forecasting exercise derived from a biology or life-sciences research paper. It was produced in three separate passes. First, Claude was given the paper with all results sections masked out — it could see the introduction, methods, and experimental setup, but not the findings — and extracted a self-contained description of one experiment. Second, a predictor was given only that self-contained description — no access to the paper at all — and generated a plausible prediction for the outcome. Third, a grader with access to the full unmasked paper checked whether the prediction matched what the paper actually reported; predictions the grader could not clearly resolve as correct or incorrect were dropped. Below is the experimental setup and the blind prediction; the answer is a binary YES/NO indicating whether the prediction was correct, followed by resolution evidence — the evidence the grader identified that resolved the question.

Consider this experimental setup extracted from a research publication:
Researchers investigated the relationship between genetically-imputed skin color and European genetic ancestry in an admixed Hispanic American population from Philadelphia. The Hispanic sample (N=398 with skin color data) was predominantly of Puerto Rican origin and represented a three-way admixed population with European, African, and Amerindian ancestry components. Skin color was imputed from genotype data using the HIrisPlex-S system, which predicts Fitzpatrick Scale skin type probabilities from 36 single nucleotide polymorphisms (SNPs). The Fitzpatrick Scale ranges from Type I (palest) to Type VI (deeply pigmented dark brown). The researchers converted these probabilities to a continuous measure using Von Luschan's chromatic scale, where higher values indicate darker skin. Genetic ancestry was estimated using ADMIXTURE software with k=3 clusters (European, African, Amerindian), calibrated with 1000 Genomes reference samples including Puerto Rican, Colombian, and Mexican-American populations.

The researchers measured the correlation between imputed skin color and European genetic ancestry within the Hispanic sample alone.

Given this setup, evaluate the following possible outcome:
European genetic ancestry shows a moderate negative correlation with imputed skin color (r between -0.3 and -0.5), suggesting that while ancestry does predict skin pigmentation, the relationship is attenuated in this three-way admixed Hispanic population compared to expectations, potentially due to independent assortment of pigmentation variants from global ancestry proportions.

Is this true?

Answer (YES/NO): NO